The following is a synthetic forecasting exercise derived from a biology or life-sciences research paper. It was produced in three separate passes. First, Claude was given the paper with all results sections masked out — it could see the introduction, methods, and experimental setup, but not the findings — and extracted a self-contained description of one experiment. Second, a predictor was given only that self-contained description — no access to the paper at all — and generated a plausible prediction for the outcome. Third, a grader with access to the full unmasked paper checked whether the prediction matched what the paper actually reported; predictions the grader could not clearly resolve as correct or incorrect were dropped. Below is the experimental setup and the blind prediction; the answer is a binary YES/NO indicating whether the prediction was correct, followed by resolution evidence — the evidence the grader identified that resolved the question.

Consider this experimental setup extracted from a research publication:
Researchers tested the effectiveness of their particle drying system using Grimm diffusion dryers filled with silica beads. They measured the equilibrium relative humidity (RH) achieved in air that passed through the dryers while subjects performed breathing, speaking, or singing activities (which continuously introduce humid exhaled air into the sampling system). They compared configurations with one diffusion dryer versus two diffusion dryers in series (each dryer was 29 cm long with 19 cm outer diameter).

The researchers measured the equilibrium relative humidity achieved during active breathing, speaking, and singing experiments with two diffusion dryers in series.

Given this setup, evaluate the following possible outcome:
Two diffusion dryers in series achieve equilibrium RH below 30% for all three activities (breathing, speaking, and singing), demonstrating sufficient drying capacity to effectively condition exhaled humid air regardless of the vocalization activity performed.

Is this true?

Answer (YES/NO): YES